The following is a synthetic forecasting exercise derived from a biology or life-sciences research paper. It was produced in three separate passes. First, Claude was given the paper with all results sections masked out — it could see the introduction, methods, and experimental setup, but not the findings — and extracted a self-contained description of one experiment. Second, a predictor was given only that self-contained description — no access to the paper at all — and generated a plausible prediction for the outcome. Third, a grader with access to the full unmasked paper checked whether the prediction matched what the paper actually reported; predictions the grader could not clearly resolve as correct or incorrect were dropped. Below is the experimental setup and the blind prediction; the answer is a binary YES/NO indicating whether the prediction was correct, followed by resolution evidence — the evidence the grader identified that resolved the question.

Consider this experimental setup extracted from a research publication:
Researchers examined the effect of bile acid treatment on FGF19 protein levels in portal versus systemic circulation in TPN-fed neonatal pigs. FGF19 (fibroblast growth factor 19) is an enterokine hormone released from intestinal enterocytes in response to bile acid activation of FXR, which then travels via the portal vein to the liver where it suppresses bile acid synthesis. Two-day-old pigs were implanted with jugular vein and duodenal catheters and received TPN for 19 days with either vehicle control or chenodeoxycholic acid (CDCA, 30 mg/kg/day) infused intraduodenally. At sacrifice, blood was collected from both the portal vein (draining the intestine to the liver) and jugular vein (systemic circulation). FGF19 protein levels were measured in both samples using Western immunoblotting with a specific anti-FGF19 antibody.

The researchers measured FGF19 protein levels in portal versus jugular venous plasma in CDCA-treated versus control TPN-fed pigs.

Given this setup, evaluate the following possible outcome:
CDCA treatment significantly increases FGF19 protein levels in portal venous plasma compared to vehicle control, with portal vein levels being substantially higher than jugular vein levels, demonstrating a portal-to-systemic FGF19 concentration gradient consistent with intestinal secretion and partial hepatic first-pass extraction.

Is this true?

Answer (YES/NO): NO